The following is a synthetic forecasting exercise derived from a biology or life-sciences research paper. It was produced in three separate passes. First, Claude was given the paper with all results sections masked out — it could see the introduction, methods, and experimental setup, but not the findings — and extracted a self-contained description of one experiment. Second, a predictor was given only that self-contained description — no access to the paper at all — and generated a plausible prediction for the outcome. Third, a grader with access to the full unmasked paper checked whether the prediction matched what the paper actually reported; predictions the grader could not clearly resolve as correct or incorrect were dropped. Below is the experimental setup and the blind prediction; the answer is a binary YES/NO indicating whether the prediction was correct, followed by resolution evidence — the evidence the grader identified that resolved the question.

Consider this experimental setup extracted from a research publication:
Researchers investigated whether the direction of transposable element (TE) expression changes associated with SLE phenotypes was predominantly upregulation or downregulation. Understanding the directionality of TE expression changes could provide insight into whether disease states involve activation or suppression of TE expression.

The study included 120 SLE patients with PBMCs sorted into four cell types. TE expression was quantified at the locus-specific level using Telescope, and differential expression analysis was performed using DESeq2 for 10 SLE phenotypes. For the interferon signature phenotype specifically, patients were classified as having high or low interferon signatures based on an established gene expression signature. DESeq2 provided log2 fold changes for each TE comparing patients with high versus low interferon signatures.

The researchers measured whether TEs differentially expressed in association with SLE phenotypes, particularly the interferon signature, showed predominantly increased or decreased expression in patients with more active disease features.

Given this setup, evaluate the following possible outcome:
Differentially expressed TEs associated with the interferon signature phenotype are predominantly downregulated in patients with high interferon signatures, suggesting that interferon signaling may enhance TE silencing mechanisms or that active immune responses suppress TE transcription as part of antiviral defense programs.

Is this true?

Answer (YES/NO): NO